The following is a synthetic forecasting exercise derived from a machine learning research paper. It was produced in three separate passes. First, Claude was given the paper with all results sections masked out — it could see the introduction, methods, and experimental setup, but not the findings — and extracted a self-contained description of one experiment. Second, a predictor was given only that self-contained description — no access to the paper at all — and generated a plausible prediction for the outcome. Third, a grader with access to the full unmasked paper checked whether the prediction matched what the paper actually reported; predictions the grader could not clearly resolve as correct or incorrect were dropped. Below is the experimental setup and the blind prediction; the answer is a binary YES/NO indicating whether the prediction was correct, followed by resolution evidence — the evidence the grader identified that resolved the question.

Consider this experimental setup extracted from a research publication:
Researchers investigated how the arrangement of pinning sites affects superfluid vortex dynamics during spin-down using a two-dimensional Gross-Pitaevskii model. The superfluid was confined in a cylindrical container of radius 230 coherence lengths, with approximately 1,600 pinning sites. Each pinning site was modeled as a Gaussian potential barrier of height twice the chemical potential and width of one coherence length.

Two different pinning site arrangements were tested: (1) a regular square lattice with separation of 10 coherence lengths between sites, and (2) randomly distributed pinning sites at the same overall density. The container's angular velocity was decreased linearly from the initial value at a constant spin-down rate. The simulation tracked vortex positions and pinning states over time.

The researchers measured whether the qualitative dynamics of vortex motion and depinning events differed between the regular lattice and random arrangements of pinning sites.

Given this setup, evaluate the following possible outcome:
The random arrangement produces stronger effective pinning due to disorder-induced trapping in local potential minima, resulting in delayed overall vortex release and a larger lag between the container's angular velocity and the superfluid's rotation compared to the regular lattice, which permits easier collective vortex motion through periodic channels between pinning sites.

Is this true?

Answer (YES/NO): NO